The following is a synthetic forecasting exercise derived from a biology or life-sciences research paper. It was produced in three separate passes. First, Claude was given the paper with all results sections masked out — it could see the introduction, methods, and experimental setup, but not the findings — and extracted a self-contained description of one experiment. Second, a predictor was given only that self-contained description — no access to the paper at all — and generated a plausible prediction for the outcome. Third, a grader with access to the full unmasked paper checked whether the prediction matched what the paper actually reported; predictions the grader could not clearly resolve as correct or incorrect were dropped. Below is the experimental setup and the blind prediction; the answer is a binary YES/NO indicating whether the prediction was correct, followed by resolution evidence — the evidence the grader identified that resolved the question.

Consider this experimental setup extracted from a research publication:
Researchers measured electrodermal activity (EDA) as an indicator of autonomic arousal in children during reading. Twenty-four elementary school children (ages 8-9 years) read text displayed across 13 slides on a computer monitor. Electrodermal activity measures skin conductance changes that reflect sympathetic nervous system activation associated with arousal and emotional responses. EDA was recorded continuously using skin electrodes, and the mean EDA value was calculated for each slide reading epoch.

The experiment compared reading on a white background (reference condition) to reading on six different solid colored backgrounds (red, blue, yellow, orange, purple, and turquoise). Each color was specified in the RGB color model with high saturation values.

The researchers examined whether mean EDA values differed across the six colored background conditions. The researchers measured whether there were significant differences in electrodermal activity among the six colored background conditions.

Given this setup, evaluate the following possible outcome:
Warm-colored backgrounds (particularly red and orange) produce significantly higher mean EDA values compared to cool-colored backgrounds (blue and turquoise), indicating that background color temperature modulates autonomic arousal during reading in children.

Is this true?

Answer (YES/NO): NO